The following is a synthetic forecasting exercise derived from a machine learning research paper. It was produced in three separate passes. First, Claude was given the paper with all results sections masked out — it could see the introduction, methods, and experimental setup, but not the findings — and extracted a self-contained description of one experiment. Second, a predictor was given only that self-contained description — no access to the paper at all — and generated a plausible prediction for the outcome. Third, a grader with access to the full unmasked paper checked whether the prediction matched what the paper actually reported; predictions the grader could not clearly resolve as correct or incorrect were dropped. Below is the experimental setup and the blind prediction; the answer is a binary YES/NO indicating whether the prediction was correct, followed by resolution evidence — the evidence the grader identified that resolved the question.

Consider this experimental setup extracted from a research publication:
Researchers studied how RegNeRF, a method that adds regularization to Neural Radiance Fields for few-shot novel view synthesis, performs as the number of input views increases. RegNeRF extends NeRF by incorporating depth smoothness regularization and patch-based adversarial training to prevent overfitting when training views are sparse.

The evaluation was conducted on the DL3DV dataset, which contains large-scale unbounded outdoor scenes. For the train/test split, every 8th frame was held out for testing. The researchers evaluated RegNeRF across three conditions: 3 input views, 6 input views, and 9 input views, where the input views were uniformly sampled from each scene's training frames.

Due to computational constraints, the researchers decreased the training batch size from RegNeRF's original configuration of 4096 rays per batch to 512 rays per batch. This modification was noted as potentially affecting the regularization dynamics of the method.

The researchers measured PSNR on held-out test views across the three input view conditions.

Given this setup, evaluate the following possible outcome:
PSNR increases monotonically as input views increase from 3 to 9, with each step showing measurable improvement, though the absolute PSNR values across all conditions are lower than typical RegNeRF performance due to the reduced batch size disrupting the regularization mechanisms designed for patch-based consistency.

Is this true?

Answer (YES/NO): NO